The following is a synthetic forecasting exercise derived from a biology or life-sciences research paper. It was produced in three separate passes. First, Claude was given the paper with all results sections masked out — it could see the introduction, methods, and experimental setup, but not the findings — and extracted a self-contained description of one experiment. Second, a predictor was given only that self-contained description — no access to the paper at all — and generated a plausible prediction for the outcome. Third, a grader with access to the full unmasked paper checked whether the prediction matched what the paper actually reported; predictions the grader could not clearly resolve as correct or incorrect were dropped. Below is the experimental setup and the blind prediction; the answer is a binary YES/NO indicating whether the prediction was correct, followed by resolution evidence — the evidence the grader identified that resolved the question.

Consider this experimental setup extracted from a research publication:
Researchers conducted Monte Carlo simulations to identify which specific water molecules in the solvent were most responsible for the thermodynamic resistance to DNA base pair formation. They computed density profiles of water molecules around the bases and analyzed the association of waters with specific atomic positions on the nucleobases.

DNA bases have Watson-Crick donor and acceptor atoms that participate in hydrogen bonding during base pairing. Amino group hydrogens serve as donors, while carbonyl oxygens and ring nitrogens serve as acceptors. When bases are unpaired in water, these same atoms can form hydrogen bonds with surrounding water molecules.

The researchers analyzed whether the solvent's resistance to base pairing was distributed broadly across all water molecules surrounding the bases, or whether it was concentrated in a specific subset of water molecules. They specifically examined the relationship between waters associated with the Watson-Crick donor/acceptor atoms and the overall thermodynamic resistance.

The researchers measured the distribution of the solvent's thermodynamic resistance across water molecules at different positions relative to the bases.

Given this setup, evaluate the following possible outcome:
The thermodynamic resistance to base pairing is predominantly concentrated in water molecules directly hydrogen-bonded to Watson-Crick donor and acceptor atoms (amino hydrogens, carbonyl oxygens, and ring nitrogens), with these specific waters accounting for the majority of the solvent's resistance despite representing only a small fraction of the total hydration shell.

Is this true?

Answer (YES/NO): YES